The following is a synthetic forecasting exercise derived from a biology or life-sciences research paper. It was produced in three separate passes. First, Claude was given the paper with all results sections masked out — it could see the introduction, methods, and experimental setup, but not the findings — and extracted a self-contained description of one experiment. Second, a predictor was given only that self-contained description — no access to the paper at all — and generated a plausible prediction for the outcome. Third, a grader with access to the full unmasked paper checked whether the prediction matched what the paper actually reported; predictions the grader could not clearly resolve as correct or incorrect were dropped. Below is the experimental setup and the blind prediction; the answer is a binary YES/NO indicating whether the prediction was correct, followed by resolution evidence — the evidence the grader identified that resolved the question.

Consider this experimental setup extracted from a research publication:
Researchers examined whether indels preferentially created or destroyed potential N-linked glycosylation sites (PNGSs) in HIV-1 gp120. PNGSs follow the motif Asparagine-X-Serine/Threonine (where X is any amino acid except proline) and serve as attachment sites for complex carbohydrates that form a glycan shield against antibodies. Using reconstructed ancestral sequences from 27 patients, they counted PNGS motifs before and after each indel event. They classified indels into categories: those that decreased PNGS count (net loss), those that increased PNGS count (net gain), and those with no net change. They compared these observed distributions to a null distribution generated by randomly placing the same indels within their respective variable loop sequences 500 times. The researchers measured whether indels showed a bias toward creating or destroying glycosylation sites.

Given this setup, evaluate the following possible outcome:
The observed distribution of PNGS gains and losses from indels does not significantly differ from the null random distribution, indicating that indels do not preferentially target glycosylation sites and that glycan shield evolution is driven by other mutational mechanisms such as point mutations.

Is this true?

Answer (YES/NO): NO